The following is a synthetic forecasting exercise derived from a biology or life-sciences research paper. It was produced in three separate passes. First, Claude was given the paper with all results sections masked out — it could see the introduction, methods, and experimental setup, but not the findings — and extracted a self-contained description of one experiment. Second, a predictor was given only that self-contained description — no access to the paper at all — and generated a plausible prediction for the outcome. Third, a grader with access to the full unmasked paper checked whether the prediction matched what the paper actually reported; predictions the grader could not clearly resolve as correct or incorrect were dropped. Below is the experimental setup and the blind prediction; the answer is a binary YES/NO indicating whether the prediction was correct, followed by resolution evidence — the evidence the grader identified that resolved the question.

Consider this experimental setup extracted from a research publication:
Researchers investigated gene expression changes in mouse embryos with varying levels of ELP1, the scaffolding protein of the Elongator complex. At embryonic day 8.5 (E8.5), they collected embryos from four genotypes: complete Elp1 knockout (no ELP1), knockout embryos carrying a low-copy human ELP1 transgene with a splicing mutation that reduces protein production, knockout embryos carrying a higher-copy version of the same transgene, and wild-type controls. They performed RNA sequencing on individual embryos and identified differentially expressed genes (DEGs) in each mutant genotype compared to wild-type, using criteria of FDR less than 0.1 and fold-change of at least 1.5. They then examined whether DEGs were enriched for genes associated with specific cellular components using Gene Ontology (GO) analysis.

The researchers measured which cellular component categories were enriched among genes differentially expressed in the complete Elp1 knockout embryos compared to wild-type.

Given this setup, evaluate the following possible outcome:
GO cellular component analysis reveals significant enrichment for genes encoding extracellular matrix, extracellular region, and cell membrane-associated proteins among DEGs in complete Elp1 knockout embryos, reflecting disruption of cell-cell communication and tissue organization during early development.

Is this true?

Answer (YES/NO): NO